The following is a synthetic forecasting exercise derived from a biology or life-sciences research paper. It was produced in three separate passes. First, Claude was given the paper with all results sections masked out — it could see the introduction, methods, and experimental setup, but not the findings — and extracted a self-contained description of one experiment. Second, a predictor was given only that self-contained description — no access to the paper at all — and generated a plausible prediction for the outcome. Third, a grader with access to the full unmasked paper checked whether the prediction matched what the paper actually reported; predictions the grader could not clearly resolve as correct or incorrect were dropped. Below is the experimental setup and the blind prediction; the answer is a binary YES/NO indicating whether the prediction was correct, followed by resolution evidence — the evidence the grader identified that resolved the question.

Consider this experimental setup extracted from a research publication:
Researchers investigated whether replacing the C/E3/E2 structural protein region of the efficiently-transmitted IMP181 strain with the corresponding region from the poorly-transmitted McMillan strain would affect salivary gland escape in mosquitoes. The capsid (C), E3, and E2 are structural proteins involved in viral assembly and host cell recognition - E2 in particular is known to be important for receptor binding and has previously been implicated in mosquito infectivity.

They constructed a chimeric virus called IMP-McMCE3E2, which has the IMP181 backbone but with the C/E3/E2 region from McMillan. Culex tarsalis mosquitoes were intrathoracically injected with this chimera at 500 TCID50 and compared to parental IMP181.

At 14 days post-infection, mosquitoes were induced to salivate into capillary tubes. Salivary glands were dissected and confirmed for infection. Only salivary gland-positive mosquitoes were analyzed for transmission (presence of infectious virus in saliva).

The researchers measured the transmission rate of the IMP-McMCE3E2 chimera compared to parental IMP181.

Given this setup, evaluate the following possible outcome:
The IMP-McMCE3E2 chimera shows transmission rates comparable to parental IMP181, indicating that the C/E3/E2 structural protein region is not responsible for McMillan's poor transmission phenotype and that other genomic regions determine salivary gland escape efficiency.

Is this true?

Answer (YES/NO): NO